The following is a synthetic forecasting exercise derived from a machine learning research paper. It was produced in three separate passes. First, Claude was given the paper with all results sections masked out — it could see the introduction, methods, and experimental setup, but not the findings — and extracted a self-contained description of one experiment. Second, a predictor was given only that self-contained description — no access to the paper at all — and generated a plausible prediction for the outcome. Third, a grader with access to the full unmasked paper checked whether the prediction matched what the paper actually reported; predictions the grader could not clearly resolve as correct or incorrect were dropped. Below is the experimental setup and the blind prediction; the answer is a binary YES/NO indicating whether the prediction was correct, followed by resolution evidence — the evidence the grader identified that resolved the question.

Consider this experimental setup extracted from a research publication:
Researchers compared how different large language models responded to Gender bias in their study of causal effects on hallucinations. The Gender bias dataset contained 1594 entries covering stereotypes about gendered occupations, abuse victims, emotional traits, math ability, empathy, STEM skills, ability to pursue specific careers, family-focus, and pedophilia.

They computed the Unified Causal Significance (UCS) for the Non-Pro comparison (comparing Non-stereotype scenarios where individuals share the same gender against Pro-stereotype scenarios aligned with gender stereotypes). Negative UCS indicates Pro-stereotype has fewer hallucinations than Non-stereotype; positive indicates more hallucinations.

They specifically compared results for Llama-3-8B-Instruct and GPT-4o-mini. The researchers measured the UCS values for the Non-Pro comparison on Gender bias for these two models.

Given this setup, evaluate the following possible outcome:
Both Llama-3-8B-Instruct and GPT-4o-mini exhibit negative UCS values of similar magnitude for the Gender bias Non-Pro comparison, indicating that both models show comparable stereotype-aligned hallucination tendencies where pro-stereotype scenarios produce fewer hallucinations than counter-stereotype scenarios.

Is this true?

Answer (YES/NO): NO